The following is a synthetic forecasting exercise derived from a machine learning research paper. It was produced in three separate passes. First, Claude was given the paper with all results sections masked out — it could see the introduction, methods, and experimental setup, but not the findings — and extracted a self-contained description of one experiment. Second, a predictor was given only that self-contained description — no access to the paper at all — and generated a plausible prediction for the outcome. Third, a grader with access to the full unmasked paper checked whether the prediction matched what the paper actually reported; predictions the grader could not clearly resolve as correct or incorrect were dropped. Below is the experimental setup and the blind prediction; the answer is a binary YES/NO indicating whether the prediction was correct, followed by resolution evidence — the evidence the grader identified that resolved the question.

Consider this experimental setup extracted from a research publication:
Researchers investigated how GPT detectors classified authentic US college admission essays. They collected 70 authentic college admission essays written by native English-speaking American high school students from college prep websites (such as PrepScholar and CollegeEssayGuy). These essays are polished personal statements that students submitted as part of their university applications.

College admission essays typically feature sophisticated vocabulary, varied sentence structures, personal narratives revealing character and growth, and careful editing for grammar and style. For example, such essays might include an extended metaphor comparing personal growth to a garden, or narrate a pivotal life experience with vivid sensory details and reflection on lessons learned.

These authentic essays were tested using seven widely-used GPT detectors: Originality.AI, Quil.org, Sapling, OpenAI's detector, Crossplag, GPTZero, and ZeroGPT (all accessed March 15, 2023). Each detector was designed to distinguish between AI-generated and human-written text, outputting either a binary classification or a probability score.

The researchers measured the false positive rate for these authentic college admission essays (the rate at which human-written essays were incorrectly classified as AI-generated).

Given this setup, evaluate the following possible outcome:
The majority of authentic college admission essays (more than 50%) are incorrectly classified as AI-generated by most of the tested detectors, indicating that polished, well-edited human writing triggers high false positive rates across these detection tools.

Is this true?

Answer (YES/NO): NO